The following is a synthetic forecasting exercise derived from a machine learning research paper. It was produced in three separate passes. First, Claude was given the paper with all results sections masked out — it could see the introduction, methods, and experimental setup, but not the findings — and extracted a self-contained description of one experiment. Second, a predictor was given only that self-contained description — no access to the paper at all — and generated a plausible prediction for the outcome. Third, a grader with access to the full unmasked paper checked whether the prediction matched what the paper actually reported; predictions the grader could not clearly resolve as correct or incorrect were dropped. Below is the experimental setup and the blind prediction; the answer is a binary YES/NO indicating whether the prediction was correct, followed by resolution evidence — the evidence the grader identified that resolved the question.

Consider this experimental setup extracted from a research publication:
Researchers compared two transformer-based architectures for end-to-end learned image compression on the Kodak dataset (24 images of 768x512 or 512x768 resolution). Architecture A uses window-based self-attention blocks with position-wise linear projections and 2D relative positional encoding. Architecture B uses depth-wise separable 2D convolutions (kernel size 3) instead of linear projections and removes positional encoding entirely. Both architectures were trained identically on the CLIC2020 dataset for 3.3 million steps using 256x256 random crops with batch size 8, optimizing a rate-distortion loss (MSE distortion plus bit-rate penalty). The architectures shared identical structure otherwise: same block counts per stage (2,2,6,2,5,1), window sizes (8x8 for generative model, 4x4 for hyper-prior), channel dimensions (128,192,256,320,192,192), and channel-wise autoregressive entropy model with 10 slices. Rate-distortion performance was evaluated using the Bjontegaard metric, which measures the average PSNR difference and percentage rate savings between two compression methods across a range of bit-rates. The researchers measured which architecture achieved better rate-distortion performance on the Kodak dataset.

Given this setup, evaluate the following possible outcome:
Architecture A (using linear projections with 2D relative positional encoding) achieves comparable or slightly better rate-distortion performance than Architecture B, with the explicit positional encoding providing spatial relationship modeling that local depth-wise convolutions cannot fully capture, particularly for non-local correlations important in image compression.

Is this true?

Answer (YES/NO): YES